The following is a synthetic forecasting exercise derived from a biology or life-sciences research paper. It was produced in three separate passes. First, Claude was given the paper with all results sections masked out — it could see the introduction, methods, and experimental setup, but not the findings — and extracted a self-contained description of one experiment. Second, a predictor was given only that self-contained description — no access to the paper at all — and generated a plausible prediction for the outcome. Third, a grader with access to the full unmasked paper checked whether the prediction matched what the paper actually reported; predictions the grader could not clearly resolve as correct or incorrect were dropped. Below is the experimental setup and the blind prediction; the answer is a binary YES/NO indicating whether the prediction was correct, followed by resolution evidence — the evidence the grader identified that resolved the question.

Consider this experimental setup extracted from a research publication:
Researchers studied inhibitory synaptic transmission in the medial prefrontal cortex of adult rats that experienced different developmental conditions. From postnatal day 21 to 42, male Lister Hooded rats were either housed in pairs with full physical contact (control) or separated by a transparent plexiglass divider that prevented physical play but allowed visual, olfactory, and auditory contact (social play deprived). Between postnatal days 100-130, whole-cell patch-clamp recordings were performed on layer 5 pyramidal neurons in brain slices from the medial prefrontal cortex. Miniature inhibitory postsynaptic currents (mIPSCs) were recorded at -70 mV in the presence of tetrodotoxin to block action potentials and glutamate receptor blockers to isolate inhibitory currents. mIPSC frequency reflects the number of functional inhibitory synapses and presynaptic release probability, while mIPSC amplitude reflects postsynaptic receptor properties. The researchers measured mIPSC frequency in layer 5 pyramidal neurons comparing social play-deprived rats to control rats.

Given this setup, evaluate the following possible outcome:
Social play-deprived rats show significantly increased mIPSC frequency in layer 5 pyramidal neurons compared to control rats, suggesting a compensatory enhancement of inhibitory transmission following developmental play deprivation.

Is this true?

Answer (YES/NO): NO